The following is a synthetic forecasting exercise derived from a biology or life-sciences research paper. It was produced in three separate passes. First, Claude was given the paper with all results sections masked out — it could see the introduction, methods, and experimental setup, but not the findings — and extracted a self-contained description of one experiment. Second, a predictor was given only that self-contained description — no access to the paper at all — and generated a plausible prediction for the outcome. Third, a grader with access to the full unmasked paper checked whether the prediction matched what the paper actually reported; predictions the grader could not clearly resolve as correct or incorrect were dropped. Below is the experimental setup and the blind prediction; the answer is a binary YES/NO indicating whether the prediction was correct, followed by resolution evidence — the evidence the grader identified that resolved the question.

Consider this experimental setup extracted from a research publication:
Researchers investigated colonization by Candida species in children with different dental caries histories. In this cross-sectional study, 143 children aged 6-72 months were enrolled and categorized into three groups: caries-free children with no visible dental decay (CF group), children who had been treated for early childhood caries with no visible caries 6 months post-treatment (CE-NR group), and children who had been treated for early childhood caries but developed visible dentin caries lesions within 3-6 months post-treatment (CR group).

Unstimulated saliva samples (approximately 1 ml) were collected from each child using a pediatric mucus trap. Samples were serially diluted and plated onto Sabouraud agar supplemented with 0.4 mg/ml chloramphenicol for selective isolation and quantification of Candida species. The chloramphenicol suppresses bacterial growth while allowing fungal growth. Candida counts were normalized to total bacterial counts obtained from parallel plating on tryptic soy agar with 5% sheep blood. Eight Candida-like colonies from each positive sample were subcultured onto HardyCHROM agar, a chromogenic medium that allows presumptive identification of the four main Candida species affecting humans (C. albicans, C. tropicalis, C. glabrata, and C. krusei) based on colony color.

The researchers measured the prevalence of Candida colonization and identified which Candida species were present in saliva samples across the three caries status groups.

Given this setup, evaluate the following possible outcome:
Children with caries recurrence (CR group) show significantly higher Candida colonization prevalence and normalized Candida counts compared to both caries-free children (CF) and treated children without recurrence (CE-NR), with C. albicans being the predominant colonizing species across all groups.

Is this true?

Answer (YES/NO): NO